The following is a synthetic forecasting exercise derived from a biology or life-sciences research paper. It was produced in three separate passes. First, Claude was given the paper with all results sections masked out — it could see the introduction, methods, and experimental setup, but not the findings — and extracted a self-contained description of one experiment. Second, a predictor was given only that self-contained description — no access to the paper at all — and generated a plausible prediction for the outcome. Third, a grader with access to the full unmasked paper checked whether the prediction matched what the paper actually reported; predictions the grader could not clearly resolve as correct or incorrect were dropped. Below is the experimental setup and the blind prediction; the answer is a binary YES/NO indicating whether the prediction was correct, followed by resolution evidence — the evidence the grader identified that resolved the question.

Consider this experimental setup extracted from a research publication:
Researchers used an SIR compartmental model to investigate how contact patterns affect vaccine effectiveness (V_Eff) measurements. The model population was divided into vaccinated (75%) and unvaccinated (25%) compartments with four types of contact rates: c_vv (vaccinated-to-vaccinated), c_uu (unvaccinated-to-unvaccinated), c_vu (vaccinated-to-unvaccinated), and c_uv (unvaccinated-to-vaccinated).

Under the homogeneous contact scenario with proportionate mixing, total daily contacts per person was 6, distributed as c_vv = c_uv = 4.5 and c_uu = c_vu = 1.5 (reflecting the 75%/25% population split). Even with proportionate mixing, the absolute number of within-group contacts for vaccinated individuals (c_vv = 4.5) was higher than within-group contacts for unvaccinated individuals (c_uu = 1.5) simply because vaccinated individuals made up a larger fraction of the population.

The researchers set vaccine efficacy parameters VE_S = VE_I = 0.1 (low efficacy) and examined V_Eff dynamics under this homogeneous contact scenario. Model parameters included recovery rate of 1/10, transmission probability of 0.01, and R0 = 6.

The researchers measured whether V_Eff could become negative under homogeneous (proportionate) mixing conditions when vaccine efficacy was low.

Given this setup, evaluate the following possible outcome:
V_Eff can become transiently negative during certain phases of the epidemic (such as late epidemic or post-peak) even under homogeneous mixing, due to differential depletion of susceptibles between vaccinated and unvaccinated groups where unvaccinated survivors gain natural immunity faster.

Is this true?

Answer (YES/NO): NO